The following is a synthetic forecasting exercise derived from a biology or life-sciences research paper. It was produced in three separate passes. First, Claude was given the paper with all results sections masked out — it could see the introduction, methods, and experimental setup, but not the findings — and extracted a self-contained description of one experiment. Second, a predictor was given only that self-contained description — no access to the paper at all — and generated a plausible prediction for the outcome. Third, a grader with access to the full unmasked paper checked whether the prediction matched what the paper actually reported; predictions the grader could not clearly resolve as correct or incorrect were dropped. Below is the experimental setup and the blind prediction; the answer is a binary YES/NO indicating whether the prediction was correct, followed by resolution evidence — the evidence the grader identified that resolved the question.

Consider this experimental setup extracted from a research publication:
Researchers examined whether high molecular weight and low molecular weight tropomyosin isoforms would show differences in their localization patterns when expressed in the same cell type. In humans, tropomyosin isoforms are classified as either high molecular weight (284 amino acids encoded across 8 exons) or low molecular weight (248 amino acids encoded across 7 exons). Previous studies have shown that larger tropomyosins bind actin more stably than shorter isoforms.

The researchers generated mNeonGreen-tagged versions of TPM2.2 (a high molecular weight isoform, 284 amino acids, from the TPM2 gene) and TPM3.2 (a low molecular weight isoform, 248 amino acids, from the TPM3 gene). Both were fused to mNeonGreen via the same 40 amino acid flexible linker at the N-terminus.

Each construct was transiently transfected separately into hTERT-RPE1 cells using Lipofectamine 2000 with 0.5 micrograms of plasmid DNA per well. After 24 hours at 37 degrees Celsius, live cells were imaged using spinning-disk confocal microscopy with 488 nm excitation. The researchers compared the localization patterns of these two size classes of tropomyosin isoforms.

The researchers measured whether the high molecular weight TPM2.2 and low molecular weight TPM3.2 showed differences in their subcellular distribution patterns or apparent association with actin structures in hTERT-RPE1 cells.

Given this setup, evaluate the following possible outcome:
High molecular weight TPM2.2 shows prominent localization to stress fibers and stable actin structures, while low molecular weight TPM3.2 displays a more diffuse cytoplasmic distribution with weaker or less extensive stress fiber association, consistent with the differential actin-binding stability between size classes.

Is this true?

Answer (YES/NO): NO